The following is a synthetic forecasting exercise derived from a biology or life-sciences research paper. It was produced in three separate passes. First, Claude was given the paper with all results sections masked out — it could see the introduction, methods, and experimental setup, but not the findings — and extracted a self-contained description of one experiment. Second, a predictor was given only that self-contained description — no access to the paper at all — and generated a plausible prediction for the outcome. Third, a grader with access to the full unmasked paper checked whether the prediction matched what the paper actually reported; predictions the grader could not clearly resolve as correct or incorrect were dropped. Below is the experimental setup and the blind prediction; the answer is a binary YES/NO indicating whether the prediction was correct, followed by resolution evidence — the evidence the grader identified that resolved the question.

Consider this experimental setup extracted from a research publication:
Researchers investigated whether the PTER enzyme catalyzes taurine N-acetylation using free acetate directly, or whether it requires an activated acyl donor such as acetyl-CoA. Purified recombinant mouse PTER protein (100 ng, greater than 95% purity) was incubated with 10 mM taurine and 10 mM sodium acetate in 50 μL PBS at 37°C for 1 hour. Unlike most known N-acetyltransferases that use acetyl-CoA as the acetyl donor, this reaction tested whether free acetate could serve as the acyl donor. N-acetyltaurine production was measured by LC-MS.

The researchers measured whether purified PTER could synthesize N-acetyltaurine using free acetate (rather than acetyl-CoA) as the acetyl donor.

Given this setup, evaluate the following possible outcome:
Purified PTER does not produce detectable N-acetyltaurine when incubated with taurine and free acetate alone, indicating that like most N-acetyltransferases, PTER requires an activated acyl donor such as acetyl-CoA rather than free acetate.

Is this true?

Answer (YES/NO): NO